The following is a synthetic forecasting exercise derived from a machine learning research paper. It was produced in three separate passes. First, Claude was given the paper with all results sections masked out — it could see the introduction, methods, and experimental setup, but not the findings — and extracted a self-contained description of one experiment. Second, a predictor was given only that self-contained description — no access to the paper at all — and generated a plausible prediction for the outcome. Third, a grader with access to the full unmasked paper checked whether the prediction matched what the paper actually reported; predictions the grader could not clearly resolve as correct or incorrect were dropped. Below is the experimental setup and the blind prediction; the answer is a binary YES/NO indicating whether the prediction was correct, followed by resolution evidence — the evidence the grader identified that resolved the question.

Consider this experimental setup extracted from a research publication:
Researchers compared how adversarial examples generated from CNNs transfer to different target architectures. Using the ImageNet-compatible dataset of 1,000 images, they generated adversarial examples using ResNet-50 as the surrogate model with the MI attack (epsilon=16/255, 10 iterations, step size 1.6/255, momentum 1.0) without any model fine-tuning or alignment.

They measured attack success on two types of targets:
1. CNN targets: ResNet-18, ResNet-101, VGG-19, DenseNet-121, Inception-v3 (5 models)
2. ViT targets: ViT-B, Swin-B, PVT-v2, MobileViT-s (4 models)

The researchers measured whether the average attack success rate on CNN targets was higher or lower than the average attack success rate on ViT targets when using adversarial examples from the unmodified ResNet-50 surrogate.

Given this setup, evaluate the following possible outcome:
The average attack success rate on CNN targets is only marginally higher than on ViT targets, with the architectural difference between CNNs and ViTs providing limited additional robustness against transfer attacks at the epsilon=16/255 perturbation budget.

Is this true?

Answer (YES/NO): NO